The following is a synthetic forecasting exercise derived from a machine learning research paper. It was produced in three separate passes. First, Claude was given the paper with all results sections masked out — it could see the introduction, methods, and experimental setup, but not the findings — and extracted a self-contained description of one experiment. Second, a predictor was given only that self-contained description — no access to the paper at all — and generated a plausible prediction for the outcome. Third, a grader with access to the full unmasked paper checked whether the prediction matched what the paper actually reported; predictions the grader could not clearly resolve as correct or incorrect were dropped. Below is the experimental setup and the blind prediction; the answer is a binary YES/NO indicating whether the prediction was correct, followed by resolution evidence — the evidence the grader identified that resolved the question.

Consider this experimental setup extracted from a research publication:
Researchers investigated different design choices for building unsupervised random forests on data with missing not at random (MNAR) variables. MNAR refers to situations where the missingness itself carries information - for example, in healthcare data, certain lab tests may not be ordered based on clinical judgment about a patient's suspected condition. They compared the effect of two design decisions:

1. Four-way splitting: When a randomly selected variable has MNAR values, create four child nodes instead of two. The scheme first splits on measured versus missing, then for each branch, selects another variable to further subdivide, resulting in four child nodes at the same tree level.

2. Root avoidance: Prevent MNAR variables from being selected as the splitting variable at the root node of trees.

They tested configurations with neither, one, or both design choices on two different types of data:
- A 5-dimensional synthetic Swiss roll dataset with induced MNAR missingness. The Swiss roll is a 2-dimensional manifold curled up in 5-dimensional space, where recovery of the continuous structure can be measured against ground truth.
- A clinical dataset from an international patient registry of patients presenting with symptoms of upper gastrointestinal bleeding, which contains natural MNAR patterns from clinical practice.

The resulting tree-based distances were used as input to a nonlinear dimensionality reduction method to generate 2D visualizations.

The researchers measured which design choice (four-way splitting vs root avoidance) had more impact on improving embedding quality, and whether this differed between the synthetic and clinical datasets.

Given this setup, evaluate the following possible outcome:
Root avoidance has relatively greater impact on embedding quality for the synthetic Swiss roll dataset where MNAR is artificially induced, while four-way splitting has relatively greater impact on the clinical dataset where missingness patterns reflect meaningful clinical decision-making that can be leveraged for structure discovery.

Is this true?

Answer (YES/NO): YES